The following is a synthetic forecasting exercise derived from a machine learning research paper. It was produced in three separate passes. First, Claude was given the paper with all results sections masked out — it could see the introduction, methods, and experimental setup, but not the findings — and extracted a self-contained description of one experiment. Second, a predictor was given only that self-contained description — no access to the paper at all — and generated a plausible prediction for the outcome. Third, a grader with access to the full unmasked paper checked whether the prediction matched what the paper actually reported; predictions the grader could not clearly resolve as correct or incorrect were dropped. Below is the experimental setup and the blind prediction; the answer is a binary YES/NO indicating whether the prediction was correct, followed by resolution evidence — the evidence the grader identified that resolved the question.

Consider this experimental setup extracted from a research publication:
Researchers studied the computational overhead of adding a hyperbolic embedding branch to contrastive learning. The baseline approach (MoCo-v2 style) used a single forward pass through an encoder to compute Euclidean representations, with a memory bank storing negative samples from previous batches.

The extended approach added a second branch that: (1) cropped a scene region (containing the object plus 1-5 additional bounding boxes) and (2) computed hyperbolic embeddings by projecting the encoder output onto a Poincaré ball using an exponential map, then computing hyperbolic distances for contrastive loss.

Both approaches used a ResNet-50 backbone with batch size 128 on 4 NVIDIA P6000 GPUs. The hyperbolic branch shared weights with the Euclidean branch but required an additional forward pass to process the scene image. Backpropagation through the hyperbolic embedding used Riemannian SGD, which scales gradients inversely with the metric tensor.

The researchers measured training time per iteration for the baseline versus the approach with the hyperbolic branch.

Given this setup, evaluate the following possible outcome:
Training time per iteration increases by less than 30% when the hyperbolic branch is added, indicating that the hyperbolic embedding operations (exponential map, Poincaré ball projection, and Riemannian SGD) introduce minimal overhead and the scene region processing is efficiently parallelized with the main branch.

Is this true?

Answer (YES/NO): NO